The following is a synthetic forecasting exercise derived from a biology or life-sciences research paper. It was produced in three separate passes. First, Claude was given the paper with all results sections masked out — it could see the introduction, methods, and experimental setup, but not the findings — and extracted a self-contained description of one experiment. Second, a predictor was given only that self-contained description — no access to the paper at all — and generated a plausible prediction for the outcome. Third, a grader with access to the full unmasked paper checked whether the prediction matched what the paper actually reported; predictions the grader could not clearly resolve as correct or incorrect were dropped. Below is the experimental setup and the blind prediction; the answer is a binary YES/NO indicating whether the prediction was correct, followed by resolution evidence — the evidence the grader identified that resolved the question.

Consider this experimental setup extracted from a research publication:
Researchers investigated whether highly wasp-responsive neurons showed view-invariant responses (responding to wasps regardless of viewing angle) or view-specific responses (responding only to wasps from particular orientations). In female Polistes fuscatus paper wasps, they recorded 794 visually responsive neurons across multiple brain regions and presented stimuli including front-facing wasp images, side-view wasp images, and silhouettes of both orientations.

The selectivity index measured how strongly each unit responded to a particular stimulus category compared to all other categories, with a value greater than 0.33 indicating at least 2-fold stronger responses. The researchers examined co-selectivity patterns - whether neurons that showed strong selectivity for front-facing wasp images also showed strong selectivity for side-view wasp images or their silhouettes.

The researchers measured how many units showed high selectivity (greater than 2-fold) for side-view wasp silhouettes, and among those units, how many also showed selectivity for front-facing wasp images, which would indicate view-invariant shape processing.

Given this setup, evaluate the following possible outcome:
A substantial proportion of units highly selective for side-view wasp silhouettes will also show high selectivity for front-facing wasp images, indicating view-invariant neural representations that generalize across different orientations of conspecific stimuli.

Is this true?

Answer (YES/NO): YES